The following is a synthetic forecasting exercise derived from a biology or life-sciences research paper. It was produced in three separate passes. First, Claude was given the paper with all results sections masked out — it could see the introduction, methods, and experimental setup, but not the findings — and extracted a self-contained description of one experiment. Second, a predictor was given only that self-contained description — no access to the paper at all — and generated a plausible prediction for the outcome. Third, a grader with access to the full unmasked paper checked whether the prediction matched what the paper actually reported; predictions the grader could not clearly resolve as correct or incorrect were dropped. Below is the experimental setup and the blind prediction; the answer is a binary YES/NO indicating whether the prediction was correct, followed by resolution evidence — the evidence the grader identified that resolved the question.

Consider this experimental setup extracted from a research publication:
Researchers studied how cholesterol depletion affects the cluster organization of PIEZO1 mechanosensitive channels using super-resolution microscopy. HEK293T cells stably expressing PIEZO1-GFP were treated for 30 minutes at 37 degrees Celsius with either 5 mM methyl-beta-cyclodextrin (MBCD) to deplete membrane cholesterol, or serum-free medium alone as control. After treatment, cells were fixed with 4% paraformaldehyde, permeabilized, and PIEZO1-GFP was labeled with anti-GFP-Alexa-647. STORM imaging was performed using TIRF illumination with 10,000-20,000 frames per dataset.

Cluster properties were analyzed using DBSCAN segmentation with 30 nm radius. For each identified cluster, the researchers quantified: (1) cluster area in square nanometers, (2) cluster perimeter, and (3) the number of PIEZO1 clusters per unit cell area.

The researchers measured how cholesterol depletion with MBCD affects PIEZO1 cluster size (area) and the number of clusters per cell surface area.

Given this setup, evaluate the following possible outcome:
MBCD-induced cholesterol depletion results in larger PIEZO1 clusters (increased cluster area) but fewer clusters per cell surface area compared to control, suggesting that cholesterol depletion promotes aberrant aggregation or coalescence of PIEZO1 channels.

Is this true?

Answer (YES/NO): NO